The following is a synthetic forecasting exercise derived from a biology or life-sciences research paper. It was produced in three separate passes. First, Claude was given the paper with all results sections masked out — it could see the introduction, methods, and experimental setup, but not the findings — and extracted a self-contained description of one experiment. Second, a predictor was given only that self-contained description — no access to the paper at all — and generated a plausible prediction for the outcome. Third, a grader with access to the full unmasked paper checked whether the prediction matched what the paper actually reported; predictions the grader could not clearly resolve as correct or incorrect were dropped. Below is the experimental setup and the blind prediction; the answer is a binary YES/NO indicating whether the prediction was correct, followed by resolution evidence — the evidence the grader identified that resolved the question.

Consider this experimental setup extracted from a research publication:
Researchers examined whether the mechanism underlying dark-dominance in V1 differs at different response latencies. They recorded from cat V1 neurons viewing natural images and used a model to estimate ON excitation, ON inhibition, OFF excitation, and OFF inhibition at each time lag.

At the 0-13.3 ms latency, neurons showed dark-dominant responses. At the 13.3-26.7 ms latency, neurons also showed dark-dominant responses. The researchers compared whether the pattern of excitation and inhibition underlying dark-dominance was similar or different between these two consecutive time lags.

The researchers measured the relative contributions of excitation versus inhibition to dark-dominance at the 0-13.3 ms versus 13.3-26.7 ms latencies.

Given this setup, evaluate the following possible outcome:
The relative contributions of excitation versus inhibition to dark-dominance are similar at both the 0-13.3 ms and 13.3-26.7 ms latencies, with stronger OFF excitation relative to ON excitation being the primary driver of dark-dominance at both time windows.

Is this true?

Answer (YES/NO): NO